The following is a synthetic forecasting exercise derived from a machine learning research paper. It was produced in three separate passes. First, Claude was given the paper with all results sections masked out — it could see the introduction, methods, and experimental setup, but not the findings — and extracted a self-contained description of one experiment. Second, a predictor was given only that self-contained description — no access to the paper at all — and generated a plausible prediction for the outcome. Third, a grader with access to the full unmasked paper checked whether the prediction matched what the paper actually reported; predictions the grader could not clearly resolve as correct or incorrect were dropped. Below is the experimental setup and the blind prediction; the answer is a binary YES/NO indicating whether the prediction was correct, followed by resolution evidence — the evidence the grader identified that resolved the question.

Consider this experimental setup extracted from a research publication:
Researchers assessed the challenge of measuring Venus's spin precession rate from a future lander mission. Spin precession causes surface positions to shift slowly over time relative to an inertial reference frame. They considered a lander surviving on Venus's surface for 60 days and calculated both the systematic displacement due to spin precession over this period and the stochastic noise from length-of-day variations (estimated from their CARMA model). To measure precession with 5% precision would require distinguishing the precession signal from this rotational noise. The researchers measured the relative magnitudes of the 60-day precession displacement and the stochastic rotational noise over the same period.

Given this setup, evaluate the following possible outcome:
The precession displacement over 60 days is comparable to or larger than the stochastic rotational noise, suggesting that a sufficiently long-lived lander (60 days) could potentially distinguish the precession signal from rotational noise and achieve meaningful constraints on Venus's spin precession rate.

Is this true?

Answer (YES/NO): NO